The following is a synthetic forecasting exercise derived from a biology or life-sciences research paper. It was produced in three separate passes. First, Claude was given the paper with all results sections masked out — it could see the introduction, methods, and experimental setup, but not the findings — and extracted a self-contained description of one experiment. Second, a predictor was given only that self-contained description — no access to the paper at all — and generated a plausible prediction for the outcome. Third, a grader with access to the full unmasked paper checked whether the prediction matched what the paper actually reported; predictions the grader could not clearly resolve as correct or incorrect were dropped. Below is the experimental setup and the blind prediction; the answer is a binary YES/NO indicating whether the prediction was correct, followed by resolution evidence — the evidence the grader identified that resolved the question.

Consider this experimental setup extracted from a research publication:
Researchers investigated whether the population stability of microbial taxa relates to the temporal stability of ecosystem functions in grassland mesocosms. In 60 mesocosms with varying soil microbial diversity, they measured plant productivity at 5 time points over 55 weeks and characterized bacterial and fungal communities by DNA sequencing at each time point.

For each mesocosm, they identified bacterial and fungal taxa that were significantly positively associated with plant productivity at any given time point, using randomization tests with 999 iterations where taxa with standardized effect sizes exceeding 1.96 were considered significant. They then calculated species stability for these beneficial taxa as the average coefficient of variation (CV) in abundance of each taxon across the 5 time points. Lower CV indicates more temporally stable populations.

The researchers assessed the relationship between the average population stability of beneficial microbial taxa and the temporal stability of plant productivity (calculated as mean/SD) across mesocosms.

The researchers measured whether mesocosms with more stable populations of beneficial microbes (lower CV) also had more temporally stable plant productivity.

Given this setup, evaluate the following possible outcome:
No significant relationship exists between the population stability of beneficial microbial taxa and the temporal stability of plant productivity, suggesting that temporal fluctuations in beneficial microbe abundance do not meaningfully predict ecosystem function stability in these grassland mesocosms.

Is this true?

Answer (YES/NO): NO